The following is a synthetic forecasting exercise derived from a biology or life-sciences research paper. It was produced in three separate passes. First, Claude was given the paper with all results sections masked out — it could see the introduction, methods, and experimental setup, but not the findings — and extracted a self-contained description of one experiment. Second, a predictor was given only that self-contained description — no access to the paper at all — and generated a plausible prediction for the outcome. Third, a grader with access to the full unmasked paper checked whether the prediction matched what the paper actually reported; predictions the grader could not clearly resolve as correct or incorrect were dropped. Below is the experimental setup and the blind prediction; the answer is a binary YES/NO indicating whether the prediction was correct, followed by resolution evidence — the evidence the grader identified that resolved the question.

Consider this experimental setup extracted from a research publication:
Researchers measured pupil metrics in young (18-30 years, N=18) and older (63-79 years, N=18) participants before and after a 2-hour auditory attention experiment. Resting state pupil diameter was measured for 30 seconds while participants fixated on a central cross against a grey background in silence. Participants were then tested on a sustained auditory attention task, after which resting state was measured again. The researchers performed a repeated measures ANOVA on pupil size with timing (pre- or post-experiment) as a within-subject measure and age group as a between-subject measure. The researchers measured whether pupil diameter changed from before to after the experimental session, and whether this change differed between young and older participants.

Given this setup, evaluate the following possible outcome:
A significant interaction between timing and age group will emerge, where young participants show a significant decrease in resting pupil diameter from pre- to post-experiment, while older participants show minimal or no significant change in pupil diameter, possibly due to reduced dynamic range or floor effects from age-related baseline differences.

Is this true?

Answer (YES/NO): NO